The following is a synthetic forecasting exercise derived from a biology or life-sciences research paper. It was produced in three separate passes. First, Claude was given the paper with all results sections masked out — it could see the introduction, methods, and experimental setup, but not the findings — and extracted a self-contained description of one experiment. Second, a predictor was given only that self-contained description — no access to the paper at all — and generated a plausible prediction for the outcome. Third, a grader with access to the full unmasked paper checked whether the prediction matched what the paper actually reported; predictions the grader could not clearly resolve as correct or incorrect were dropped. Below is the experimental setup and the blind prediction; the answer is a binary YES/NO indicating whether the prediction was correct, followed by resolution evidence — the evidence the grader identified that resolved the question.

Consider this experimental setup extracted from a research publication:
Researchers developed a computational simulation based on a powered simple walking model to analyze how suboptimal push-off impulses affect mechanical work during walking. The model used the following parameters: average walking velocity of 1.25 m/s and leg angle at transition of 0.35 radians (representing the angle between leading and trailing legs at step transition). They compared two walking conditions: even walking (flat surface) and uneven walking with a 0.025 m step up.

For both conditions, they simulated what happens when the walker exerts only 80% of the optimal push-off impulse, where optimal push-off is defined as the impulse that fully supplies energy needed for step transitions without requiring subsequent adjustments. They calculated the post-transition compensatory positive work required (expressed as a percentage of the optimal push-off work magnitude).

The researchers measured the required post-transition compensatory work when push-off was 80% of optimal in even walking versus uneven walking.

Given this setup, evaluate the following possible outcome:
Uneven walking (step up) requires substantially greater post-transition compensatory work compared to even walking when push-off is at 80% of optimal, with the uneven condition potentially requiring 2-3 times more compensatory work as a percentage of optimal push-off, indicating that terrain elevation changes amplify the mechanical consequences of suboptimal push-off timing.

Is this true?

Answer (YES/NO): NO